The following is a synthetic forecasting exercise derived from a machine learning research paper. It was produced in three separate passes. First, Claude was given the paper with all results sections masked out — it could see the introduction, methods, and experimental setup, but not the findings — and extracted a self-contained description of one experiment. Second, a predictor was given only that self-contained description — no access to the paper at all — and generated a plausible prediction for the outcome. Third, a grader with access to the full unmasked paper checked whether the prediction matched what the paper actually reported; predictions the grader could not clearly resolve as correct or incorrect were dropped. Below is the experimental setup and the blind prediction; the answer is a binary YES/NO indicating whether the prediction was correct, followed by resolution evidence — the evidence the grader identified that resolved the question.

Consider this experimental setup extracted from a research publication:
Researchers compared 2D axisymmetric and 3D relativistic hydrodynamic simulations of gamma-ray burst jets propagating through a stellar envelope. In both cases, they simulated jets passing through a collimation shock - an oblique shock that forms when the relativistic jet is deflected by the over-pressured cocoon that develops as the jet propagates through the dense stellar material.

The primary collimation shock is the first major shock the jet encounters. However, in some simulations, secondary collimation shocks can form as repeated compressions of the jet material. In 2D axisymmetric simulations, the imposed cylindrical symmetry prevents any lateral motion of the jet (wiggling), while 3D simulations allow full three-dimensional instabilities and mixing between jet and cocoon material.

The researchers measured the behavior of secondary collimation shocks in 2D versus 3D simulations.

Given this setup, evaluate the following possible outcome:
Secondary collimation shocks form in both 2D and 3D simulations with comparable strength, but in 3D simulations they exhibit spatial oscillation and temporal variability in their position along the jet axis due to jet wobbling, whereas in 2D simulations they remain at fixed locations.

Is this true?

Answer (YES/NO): NO